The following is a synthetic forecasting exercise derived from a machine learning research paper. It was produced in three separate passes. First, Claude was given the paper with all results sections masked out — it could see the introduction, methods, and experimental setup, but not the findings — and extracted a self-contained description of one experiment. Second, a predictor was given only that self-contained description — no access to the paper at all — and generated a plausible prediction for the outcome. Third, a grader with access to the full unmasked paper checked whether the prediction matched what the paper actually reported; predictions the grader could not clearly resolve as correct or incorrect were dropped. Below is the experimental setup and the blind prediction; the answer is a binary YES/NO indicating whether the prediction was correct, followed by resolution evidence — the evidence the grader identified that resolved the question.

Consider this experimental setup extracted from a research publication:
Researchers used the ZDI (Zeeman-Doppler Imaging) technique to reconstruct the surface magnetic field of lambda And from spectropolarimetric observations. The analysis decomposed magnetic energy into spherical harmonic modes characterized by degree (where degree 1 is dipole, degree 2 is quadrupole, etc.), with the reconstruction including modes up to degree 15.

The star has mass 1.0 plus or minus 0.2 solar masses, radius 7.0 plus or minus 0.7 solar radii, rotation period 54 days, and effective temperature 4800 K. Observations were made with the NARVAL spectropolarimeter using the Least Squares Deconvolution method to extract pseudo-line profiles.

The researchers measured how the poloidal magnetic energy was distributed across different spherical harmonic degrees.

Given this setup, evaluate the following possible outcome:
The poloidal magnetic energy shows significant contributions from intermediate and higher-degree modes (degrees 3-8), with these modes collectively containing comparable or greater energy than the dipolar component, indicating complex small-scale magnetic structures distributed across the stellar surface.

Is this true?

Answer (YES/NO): NO